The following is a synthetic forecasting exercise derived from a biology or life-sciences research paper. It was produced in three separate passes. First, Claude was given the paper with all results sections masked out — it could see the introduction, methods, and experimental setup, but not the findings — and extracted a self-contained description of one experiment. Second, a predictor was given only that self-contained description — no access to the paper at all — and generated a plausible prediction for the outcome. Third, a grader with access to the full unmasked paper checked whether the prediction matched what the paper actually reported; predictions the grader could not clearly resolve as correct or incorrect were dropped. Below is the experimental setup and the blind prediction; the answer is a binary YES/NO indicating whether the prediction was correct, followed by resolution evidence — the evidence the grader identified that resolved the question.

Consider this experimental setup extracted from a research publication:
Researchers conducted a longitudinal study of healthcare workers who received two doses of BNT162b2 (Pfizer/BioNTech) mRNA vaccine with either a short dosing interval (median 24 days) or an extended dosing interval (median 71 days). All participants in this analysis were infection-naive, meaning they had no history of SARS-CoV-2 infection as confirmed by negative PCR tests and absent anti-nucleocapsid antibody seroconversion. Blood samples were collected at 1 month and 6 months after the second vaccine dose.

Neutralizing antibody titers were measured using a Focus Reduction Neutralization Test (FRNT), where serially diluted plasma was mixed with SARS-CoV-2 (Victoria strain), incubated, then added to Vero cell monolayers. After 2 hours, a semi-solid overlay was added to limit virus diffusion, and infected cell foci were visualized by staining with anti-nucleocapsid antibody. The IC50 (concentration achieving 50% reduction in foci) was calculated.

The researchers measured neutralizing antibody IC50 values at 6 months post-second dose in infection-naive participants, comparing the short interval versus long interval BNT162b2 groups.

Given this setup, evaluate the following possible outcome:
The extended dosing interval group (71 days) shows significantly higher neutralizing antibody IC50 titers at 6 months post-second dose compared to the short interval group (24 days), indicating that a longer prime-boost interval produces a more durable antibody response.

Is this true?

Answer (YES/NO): NO